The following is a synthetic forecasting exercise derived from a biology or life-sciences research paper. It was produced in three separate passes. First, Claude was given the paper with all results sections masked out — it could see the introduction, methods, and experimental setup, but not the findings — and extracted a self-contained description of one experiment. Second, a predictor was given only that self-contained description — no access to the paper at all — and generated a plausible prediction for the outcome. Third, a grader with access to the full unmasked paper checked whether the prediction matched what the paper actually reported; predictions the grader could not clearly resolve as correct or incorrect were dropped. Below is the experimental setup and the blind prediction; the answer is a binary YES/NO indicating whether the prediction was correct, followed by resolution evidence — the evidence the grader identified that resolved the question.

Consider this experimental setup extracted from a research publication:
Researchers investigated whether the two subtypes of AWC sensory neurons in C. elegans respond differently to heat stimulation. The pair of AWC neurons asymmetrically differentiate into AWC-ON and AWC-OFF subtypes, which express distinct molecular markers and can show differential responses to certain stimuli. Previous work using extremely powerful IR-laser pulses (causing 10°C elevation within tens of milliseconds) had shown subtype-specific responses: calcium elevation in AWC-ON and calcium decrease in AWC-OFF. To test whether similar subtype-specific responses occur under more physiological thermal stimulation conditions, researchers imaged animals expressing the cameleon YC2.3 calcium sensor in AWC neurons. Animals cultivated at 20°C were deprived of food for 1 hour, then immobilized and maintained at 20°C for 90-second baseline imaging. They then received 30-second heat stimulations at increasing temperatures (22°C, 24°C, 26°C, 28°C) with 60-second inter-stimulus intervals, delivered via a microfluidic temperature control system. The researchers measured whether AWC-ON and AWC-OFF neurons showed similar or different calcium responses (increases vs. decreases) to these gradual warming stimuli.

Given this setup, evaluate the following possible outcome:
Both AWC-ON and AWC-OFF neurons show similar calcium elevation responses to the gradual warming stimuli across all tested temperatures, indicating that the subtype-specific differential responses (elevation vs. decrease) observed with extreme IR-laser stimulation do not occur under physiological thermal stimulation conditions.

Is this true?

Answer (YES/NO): YES